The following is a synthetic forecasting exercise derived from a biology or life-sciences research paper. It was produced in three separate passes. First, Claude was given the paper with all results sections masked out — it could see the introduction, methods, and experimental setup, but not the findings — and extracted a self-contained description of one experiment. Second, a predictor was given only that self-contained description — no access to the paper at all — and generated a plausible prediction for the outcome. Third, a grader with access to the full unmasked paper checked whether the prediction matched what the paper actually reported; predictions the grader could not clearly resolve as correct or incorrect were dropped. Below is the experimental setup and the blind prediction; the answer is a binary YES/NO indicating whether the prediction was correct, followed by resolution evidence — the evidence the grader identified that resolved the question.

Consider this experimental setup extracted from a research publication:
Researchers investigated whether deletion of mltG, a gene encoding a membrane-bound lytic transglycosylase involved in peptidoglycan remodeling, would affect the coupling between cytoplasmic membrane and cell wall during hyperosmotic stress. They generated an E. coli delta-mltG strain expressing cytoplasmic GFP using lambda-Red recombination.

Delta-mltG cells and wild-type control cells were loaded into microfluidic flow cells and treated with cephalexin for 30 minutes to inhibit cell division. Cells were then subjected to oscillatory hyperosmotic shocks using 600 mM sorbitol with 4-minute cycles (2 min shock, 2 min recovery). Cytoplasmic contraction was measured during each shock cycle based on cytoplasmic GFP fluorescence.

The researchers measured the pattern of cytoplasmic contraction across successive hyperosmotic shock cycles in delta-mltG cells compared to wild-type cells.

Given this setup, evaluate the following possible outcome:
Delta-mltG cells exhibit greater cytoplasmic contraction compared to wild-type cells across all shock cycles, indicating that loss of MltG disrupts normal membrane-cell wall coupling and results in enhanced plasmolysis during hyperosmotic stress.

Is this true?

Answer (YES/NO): NO